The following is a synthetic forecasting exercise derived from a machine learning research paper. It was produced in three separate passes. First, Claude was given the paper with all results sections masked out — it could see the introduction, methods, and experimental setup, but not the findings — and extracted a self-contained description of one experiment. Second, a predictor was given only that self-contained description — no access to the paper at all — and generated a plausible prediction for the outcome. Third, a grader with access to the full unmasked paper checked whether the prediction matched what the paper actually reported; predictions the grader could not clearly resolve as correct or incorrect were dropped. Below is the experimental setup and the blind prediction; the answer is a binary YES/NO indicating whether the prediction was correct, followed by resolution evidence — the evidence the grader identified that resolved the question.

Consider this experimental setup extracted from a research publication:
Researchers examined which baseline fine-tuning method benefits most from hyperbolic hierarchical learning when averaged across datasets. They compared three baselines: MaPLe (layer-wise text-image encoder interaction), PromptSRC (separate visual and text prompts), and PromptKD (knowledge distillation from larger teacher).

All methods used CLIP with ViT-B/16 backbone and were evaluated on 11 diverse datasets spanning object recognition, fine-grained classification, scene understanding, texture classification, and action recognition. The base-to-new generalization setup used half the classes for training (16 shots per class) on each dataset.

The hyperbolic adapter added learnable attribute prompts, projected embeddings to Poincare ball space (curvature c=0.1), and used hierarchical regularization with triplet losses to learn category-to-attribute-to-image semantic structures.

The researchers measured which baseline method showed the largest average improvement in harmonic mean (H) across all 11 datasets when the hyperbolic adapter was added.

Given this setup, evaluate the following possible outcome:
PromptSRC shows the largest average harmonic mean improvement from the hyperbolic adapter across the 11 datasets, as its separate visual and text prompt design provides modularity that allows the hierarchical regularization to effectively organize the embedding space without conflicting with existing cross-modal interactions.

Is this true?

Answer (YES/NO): NO